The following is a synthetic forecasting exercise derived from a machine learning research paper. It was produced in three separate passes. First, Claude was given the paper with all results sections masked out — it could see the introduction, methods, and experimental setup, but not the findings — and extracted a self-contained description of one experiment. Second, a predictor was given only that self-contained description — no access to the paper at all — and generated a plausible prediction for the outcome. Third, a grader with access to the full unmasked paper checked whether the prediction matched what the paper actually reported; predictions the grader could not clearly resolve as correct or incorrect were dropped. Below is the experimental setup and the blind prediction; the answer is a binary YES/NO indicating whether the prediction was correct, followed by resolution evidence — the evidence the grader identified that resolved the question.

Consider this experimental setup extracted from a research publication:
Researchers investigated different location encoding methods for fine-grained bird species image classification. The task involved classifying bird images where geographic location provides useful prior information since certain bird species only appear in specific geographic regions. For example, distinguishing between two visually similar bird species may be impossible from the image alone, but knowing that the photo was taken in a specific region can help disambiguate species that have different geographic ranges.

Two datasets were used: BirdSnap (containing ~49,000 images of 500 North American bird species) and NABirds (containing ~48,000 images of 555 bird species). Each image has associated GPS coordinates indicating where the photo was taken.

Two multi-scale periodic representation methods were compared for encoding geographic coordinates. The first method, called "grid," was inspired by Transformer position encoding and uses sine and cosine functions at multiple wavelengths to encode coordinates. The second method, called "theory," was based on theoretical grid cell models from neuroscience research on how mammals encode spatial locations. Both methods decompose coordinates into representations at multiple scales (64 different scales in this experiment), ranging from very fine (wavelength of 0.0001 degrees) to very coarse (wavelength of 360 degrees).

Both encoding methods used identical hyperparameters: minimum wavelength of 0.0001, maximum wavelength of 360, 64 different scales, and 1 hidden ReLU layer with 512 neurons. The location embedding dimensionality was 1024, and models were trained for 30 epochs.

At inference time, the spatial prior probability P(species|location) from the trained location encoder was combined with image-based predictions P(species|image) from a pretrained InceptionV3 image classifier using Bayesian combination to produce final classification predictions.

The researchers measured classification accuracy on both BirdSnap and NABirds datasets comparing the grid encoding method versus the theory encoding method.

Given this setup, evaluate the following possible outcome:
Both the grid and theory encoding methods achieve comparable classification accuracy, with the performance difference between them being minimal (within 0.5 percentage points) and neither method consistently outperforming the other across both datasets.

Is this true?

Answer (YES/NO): YES